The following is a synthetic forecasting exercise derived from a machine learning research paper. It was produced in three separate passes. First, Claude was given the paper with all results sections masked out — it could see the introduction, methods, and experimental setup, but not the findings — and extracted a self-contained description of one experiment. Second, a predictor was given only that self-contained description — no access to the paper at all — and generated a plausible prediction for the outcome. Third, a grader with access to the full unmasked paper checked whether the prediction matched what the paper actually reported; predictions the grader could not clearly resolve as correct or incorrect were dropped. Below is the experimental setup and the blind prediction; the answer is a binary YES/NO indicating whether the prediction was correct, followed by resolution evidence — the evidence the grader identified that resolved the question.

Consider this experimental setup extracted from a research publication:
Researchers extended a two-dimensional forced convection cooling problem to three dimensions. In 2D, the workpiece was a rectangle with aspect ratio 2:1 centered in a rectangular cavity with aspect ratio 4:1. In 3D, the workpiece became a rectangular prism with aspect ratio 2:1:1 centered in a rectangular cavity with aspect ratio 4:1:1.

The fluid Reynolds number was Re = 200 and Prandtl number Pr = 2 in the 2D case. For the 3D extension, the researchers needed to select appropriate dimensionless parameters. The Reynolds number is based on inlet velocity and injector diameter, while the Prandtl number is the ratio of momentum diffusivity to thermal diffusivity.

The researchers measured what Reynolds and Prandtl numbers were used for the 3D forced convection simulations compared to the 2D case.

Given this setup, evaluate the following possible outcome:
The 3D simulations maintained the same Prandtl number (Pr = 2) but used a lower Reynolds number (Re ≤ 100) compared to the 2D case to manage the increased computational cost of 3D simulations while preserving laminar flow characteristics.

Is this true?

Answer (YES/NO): NO